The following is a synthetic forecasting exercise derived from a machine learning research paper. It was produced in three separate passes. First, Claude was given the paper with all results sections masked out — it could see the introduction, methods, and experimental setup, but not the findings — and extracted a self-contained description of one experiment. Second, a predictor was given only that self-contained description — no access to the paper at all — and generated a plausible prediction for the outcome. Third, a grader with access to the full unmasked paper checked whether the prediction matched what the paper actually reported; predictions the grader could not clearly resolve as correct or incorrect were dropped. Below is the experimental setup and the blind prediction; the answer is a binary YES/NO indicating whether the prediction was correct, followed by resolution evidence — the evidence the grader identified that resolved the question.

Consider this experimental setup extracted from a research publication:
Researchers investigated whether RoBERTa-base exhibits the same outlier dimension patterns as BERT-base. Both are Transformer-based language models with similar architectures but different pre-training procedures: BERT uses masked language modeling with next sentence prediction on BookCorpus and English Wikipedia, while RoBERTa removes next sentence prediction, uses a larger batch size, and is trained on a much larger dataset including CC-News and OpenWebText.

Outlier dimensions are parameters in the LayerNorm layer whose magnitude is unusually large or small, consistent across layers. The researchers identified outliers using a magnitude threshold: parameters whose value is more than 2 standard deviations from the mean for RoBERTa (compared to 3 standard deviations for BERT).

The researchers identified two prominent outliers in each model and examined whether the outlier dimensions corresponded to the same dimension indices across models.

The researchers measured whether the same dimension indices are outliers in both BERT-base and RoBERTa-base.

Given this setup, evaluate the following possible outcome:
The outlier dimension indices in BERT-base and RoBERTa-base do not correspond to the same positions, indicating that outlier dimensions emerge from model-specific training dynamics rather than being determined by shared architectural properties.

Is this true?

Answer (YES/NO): YES